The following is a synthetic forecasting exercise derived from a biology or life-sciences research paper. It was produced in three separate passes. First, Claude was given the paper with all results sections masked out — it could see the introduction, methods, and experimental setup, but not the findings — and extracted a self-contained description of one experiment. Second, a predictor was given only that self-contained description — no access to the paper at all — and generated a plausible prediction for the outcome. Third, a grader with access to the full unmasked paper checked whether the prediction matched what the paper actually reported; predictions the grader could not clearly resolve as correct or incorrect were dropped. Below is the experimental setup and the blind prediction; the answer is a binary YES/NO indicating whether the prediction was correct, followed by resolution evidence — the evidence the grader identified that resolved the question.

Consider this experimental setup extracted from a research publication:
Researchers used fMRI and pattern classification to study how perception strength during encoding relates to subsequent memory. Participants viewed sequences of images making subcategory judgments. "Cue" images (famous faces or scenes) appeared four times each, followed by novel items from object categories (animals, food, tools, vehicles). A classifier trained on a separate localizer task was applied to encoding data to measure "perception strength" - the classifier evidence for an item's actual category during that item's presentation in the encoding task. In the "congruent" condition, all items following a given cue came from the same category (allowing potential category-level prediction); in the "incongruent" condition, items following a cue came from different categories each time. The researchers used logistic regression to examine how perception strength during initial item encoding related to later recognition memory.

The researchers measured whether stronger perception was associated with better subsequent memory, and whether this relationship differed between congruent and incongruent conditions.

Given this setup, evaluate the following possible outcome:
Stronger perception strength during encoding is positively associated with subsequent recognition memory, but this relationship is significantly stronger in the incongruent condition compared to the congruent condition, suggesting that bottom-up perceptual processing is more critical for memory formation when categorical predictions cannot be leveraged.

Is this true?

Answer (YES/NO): NO